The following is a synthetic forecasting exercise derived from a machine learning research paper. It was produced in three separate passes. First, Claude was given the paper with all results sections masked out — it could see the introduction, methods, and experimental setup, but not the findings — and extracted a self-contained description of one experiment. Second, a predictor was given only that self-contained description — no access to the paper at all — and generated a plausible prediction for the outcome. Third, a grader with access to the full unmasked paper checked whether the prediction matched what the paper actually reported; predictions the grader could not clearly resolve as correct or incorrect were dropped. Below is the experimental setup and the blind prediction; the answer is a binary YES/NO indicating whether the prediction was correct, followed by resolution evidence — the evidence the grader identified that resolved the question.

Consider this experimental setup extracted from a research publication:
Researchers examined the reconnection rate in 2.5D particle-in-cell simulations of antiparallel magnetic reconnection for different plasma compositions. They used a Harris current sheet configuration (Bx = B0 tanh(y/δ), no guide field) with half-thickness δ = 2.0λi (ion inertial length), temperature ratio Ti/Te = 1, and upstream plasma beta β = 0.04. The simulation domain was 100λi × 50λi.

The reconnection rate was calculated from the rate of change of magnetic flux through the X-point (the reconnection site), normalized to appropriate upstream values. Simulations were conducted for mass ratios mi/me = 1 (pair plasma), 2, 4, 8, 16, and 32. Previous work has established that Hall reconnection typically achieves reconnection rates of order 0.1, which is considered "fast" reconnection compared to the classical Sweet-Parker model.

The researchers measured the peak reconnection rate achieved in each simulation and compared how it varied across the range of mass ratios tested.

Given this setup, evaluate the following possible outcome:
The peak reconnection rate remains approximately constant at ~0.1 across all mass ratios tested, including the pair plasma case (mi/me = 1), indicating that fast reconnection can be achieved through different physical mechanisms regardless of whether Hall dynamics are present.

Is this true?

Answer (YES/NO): NO